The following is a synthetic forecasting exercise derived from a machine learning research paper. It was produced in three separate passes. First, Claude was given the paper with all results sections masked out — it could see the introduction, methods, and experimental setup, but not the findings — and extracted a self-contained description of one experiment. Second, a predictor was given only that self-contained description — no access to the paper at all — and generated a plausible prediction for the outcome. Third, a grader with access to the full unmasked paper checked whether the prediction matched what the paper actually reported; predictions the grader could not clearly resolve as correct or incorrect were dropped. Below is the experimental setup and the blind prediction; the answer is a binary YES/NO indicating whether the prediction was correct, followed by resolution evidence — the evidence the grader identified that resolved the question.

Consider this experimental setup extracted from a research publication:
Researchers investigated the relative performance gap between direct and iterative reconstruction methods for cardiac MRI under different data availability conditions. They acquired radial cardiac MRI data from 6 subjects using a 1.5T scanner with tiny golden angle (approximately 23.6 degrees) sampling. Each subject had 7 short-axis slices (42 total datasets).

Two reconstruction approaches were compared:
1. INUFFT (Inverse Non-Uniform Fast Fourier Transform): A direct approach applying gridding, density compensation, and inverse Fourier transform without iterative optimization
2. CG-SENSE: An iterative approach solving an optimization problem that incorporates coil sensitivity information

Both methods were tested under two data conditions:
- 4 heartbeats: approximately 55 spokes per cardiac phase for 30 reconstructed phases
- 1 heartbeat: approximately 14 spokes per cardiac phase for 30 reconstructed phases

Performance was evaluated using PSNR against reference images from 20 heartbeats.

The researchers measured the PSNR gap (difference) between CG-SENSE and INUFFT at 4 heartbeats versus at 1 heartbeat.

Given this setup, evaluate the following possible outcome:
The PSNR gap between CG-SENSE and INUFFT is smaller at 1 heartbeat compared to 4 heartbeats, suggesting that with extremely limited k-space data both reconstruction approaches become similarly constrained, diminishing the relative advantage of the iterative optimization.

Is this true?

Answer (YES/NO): NO